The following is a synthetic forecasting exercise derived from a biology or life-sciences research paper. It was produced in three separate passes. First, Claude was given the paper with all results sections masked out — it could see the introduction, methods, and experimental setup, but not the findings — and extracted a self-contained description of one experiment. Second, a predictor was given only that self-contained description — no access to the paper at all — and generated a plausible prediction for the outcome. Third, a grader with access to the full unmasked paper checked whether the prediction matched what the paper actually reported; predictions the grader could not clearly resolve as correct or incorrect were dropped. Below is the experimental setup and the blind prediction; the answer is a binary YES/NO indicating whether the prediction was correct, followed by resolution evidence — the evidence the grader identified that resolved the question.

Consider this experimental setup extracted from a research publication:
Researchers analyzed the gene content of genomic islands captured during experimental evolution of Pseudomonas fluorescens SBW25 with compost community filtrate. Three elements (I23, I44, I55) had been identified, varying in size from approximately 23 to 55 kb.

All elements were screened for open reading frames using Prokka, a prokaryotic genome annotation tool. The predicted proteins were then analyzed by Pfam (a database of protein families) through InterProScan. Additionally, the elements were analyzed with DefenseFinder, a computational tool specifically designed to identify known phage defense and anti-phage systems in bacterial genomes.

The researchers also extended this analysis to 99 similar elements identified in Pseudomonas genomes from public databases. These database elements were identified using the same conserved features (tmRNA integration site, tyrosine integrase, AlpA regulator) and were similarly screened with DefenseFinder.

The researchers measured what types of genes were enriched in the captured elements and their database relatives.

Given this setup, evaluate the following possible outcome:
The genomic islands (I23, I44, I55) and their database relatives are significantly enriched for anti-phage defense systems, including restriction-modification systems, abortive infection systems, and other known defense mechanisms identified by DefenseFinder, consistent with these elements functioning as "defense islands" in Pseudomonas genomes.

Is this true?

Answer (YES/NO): YES